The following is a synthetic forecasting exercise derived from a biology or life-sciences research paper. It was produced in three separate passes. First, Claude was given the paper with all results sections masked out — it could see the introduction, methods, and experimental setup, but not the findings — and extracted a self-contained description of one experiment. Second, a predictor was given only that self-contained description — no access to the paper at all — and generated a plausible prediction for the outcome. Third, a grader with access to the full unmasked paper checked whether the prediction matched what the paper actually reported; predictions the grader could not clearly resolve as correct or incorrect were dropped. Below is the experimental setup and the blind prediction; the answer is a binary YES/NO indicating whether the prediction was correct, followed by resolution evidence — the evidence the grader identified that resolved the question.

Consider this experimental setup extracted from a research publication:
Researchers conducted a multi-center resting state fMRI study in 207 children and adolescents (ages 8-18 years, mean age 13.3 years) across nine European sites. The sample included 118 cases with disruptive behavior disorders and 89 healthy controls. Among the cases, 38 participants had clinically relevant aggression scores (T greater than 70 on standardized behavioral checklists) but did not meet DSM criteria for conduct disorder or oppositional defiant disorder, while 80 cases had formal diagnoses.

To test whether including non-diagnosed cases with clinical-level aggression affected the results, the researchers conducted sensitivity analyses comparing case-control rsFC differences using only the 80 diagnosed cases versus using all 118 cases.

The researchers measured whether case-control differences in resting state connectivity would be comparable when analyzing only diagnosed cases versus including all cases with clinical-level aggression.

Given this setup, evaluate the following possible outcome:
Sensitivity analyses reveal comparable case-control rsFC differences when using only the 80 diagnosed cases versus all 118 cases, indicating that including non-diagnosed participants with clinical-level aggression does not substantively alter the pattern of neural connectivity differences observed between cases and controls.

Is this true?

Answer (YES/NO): YES